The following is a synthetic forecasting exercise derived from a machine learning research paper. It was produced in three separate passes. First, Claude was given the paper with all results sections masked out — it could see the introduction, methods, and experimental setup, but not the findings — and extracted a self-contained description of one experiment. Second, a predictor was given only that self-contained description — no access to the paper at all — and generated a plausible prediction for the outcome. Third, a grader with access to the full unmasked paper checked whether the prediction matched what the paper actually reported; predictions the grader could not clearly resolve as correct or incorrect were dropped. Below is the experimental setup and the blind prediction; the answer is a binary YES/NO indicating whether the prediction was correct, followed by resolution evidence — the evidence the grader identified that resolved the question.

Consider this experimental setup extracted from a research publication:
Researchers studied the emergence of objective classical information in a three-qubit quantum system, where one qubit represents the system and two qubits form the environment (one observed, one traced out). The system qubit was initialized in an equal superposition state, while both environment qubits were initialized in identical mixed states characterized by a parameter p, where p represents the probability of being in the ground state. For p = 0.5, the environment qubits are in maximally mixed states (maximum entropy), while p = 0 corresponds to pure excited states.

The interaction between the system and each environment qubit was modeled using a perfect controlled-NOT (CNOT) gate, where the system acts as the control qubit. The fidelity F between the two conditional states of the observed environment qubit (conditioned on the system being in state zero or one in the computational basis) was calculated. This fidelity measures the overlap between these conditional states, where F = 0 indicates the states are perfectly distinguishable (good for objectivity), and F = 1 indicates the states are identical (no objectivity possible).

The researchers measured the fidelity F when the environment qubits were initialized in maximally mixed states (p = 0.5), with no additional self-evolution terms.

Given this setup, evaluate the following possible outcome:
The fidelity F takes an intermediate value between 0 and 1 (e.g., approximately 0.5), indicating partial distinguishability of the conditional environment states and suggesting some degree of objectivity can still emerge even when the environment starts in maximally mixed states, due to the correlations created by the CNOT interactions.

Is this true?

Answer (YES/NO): NO